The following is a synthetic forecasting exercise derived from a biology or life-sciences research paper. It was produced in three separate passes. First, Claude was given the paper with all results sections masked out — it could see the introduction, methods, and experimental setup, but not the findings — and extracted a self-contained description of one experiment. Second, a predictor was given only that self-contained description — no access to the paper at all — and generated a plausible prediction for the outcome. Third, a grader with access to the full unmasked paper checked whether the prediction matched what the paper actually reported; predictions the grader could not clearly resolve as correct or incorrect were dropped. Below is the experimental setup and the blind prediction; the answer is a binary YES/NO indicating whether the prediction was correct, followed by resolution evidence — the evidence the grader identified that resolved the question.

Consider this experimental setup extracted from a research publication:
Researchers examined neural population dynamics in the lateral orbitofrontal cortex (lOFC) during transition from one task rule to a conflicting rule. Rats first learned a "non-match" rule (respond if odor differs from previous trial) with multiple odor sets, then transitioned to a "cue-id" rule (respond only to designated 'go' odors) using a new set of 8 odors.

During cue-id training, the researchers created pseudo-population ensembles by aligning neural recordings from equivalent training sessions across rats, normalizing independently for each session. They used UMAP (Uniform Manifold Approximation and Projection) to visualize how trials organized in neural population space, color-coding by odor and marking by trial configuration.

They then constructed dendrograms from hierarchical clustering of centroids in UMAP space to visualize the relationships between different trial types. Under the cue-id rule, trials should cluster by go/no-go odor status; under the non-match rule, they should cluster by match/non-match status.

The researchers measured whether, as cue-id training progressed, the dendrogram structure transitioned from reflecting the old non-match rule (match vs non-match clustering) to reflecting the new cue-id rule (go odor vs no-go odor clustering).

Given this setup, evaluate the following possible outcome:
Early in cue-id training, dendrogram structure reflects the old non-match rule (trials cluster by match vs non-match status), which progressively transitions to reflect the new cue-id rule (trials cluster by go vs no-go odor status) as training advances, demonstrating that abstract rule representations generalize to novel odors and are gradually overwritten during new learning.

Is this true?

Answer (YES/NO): NO